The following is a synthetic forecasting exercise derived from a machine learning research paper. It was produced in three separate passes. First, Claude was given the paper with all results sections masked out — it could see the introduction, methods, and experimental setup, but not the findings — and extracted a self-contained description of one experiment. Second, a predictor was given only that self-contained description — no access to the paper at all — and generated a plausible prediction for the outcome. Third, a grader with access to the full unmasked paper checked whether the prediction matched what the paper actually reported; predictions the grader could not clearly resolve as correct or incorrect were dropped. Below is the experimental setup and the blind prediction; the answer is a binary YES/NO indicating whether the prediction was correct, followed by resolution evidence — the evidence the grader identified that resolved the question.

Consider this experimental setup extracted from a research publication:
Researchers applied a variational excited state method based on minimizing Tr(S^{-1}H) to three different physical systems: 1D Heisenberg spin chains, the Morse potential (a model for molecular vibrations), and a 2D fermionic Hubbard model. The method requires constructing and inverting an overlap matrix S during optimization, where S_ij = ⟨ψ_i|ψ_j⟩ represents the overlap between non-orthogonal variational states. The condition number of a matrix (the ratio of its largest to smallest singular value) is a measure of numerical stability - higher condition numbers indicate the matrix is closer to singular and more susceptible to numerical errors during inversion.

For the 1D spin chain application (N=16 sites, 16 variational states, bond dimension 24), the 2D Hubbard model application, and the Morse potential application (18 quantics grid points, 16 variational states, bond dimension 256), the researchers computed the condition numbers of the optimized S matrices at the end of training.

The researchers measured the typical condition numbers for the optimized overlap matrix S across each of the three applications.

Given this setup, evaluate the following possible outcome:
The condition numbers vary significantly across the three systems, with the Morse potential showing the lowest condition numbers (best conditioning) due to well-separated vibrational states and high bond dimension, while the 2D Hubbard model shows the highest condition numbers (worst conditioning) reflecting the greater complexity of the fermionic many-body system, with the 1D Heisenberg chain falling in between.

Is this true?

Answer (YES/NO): NO